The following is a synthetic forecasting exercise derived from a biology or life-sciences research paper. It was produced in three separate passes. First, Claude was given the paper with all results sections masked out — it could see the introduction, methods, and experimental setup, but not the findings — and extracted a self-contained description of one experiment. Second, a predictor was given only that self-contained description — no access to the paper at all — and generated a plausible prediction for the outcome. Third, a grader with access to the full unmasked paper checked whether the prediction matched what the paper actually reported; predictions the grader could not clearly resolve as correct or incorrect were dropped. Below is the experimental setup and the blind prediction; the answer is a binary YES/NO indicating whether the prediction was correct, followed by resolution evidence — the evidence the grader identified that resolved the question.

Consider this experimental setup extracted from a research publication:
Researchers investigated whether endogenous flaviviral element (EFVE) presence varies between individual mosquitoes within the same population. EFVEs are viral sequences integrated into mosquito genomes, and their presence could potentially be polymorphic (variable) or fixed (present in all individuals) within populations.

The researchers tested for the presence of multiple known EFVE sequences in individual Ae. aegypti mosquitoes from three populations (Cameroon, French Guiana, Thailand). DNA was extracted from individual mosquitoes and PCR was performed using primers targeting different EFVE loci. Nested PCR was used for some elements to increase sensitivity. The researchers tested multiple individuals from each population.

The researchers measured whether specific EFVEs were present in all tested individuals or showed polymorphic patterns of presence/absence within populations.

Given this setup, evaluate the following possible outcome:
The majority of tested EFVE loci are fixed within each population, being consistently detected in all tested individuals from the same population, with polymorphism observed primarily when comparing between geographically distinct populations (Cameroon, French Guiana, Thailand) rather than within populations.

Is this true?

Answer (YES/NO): NO